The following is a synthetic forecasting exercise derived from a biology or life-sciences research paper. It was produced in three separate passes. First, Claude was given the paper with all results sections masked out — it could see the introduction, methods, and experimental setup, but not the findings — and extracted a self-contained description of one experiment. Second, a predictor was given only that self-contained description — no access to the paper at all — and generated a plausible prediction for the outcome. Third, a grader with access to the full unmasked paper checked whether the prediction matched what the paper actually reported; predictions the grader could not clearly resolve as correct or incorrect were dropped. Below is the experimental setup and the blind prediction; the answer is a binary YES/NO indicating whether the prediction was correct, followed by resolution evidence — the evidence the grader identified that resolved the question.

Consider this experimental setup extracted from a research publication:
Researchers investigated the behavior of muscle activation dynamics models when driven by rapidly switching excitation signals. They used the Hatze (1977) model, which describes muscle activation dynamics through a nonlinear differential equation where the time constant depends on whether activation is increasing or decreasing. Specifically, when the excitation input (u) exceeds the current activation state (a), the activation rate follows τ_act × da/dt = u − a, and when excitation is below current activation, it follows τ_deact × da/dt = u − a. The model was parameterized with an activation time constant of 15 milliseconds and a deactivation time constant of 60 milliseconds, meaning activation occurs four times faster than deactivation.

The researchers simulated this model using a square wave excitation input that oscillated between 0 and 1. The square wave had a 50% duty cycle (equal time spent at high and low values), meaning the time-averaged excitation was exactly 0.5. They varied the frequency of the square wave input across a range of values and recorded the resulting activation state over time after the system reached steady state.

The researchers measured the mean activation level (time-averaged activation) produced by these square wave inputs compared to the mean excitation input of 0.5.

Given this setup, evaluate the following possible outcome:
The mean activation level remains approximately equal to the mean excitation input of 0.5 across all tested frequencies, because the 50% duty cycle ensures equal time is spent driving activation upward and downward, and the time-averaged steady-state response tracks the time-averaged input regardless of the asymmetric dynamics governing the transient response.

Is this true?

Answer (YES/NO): NO